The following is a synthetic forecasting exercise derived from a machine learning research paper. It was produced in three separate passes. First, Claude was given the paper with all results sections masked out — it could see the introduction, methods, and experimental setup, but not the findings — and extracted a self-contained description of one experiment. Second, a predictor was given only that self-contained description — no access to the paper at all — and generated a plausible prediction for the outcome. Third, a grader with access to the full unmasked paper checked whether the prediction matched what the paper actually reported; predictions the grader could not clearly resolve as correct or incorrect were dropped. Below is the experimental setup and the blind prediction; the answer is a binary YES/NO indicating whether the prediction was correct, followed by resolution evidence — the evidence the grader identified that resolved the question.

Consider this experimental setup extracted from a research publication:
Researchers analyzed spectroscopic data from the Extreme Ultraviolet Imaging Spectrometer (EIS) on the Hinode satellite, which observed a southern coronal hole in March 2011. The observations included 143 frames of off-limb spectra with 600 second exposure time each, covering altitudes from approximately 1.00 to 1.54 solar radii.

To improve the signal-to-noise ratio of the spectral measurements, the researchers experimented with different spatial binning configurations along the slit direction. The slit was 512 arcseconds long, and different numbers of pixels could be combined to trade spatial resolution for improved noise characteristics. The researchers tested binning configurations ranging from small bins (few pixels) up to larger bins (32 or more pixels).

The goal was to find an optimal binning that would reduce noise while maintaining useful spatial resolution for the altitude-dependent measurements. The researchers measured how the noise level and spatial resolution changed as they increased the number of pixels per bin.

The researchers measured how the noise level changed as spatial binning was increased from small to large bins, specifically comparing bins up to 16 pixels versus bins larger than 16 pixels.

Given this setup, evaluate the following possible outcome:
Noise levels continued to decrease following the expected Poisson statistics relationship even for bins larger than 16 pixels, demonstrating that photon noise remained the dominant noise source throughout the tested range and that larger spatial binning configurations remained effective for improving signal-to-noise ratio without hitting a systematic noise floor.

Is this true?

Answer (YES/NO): NO